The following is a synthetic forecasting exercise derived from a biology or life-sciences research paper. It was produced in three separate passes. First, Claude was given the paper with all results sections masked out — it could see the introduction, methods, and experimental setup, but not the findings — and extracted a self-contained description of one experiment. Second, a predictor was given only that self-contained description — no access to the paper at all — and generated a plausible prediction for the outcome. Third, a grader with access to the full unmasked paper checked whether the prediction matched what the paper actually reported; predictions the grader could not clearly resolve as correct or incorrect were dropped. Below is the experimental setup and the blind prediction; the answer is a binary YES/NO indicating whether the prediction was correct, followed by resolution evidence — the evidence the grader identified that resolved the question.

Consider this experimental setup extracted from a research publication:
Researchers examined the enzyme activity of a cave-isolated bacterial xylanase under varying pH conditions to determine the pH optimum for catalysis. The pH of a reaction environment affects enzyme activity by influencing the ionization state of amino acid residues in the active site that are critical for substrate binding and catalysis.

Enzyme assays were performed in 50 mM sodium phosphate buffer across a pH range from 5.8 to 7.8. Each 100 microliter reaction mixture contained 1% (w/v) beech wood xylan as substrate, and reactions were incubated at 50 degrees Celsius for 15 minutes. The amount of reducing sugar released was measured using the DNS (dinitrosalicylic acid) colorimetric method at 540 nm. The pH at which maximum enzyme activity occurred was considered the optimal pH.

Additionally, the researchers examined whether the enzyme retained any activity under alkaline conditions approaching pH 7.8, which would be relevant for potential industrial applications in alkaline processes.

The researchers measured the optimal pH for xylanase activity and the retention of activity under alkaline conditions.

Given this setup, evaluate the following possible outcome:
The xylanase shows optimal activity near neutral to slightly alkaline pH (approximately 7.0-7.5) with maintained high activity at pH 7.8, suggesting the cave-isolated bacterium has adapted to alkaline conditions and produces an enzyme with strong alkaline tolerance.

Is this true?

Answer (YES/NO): NO